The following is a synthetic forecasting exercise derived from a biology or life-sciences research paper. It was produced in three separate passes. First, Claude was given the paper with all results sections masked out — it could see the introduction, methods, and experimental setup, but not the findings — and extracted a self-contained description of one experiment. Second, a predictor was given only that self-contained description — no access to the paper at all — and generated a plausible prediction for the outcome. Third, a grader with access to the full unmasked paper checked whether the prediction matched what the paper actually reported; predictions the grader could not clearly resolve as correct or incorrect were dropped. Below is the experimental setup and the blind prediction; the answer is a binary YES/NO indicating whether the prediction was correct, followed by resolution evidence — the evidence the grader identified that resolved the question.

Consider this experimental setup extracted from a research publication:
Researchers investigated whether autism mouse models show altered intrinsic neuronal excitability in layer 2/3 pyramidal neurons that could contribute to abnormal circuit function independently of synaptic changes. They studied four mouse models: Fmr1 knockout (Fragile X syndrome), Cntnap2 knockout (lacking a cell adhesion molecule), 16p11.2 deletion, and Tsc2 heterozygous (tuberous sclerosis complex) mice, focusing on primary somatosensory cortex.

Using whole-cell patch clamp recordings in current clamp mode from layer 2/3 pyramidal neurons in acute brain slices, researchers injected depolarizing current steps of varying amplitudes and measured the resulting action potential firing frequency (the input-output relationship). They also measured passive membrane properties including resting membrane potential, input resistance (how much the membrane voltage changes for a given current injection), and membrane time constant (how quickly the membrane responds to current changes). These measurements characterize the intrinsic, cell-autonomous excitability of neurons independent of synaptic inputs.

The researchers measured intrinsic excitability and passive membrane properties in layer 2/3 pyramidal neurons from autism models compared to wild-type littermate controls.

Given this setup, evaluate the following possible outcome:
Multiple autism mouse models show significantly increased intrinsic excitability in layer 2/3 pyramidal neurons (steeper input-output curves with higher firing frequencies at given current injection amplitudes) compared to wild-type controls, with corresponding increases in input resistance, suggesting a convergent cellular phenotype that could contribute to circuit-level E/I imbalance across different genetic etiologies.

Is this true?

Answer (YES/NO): NO